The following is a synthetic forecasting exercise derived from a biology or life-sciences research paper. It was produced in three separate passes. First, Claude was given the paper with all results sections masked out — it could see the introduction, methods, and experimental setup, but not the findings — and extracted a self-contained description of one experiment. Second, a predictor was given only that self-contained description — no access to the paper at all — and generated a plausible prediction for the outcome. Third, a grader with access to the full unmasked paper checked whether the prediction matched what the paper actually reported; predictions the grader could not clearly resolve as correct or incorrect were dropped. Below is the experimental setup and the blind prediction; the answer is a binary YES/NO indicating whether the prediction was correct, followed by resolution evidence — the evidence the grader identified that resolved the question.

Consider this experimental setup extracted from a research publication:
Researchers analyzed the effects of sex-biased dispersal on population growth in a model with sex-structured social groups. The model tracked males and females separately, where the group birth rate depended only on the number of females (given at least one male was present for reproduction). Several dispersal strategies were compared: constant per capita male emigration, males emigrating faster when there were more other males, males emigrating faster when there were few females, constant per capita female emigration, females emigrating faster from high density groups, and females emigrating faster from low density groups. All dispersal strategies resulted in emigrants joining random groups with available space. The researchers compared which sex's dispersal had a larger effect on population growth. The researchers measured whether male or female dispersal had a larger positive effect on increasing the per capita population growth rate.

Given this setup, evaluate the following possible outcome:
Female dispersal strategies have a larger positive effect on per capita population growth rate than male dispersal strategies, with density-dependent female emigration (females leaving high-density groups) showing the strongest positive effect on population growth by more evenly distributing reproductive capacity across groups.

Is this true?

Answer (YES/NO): NO